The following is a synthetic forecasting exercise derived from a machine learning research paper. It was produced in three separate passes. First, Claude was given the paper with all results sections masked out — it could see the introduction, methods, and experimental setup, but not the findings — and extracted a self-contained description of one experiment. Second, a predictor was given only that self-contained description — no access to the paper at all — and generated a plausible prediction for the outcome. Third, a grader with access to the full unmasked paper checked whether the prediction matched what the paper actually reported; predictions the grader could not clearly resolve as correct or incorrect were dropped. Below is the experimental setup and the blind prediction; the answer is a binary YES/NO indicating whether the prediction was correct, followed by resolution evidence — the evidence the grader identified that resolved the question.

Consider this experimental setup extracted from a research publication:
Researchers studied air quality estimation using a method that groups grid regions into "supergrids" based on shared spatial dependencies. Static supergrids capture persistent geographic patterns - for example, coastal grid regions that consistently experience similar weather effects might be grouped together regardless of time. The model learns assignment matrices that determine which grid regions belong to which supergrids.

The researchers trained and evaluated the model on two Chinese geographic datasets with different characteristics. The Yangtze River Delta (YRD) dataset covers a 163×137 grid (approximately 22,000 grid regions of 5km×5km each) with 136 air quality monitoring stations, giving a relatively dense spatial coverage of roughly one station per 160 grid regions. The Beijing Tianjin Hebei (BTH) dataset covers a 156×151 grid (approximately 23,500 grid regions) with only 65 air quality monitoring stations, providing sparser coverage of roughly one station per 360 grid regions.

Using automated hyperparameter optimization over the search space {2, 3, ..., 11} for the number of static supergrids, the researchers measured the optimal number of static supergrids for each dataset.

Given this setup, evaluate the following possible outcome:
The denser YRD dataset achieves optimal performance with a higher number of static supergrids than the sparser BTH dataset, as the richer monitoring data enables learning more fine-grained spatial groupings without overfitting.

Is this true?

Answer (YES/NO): NO